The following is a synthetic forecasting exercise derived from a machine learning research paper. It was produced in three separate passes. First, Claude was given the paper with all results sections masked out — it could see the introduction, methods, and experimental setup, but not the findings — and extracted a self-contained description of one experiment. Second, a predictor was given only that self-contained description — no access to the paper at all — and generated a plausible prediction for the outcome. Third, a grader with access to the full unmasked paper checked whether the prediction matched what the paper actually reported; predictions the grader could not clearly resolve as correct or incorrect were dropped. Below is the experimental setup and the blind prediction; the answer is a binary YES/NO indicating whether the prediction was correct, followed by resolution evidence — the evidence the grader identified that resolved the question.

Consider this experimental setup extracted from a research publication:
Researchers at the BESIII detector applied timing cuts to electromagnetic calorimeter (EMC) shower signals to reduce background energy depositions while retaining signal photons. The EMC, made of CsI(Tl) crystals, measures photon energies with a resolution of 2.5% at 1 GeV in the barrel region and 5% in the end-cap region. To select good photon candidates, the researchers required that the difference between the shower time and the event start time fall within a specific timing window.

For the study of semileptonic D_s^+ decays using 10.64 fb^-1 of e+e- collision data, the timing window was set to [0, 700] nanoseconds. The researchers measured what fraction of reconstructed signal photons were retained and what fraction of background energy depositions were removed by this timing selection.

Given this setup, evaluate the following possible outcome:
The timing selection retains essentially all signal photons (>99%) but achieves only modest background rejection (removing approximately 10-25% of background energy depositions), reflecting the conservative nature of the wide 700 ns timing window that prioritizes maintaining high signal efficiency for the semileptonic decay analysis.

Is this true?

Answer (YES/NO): NO